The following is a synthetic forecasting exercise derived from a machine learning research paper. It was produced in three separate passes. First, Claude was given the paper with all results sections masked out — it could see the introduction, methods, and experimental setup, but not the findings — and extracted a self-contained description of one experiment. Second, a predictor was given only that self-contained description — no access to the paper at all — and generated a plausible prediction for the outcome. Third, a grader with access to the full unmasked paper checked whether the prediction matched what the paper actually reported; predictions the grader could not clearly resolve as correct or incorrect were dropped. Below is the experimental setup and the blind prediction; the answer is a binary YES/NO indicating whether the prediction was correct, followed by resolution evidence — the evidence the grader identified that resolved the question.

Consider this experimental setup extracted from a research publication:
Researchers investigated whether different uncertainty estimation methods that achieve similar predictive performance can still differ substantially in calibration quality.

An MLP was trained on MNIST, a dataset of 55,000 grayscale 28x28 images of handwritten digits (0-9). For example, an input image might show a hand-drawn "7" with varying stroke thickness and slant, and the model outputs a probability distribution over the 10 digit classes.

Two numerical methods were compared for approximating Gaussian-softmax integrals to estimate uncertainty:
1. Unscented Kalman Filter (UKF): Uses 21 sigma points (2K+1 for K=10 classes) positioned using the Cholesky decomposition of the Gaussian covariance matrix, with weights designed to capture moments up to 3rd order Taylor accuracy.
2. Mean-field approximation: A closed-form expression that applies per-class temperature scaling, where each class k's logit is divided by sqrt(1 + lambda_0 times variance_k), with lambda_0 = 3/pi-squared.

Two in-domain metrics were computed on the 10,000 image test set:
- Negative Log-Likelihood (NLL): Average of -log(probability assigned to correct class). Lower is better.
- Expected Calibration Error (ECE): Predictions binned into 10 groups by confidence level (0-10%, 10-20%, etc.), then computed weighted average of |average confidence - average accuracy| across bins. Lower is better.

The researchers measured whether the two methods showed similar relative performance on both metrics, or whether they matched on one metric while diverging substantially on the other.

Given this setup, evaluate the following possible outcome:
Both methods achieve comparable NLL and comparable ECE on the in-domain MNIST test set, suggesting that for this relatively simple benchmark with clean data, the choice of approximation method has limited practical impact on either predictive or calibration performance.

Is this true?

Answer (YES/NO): NO